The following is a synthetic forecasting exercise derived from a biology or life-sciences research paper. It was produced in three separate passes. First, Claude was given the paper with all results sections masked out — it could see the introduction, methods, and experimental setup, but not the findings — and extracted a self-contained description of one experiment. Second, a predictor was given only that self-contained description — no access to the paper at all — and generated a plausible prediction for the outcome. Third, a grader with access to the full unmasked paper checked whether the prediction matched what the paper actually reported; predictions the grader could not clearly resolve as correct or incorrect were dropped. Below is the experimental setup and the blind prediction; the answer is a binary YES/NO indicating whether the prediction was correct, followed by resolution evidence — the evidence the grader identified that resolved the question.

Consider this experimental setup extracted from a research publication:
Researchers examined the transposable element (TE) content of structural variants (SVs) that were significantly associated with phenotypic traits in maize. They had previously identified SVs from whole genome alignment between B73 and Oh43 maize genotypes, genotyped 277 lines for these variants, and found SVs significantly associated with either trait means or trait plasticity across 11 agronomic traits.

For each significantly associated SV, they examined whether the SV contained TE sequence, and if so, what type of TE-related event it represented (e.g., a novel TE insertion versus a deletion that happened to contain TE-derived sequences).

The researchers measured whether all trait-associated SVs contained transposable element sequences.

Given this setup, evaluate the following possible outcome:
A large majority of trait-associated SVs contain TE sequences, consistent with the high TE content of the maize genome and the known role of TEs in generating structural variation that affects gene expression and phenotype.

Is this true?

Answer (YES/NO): YES